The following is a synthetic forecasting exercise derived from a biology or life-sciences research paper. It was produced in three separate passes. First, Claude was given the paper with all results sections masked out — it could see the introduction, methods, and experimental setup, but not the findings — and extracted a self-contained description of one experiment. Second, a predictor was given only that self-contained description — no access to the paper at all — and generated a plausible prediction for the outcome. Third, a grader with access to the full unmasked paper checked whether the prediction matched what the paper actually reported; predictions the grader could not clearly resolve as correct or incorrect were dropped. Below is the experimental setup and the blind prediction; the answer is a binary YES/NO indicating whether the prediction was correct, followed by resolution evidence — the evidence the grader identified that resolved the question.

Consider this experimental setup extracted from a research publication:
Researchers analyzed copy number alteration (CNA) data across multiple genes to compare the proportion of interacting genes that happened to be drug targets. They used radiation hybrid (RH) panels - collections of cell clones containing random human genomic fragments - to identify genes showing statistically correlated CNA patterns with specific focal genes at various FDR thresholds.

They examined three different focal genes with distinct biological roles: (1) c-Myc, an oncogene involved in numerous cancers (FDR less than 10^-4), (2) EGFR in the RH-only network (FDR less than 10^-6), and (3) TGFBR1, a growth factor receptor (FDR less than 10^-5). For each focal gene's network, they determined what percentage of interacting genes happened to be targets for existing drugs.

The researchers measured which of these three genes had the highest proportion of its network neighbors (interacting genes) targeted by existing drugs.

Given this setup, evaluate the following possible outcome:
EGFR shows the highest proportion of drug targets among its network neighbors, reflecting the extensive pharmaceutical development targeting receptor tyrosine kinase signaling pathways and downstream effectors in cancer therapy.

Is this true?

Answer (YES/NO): YES